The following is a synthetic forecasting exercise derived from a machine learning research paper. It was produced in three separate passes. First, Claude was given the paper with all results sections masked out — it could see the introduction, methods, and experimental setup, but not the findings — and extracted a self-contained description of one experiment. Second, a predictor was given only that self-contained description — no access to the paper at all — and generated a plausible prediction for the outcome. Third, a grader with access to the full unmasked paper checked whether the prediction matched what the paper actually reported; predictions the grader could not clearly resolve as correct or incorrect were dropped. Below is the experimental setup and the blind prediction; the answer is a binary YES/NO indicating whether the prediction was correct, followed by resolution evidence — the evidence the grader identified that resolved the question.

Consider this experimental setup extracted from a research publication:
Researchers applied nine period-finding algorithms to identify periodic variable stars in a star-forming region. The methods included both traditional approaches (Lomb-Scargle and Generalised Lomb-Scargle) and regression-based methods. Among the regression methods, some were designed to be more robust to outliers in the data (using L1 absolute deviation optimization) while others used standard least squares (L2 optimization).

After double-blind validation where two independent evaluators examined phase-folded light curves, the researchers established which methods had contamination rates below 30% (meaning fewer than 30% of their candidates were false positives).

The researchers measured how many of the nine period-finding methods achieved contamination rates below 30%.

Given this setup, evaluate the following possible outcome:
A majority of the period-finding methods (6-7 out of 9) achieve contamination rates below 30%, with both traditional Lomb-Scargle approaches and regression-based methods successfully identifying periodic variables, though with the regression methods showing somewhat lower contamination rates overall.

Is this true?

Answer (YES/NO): NO